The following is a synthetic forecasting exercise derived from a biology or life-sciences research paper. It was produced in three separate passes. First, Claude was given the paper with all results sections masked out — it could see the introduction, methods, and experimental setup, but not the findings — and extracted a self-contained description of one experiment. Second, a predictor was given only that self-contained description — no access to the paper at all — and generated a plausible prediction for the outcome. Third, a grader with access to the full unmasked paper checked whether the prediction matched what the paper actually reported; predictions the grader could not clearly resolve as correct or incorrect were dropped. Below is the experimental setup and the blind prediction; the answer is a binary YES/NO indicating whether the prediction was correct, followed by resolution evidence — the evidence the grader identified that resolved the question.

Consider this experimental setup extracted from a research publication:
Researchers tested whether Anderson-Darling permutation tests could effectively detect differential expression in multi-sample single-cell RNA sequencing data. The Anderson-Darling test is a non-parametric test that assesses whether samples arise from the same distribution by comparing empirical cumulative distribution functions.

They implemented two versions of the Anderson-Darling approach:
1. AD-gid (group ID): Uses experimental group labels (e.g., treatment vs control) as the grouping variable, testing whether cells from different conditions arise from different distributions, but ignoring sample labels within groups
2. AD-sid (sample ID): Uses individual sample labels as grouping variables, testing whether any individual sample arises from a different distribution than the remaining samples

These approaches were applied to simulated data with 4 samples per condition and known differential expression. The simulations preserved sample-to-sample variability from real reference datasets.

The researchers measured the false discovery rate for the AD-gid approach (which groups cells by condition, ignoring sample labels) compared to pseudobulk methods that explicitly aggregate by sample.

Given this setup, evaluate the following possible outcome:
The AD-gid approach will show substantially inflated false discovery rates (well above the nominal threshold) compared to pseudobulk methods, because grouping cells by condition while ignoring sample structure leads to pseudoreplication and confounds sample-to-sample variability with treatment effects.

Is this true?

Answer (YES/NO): YES